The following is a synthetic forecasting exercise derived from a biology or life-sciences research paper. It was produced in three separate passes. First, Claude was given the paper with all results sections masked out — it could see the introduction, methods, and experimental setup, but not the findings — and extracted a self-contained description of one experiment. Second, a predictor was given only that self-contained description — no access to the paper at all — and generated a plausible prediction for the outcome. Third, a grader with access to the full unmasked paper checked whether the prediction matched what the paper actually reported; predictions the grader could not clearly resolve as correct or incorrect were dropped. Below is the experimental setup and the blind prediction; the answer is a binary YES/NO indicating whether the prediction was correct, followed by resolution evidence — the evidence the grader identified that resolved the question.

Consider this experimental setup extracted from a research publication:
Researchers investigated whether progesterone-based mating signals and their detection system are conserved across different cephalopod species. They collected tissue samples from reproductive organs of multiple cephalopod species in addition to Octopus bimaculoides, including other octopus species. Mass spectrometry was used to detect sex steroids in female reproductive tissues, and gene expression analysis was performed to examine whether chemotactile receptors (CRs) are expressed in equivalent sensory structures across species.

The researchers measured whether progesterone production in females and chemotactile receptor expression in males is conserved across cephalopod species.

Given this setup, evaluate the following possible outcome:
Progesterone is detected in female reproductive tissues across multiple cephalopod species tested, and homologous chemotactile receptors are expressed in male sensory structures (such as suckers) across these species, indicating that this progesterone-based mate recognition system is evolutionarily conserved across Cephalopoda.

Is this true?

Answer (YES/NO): YES